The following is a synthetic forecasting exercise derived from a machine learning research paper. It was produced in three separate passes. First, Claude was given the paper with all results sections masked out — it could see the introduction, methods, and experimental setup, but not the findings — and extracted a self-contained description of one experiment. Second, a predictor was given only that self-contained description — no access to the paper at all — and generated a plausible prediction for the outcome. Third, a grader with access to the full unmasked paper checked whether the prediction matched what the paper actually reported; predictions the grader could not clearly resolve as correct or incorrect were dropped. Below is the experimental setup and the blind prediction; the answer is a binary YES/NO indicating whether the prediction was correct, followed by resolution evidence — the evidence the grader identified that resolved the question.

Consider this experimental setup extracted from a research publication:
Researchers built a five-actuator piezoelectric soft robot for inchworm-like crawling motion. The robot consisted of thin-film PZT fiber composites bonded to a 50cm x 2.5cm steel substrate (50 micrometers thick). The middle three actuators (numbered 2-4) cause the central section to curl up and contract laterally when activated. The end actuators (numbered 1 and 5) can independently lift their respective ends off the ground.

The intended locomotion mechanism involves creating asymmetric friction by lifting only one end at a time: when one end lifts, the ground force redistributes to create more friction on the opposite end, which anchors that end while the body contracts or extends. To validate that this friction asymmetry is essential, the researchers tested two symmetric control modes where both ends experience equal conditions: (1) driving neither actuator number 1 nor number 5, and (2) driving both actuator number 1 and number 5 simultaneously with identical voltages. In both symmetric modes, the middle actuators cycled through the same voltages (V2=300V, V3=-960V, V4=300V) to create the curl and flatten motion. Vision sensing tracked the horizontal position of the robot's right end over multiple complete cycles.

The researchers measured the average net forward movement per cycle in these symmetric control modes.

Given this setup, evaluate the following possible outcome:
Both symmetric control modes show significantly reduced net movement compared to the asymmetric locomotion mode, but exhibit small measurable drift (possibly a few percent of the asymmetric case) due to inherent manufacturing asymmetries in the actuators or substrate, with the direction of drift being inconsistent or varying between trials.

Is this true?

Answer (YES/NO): NO